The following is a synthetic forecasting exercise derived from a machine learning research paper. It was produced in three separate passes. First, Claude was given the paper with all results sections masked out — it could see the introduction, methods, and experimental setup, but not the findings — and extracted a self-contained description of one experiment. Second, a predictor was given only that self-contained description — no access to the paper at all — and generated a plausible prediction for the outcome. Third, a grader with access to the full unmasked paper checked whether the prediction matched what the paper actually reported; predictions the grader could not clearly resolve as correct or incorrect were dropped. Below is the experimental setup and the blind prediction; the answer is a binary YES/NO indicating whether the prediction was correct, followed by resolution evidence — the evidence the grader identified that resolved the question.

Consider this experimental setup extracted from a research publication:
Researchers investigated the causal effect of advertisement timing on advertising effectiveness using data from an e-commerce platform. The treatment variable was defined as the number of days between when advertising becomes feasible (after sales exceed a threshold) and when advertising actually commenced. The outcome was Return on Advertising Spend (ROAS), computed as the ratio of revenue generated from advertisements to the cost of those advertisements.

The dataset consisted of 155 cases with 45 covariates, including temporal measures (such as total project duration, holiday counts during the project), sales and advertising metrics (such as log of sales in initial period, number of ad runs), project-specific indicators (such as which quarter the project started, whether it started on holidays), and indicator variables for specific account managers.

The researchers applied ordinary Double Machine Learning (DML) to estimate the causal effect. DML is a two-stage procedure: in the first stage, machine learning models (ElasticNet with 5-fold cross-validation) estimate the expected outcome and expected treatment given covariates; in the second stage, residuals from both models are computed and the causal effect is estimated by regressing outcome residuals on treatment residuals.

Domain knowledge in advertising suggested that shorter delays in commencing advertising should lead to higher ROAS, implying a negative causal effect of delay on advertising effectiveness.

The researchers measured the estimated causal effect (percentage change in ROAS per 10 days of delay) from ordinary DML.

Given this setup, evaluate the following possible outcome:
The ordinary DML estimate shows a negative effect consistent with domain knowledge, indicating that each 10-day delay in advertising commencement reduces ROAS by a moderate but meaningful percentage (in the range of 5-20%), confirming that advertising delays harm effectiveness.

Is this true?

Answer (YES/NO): NO